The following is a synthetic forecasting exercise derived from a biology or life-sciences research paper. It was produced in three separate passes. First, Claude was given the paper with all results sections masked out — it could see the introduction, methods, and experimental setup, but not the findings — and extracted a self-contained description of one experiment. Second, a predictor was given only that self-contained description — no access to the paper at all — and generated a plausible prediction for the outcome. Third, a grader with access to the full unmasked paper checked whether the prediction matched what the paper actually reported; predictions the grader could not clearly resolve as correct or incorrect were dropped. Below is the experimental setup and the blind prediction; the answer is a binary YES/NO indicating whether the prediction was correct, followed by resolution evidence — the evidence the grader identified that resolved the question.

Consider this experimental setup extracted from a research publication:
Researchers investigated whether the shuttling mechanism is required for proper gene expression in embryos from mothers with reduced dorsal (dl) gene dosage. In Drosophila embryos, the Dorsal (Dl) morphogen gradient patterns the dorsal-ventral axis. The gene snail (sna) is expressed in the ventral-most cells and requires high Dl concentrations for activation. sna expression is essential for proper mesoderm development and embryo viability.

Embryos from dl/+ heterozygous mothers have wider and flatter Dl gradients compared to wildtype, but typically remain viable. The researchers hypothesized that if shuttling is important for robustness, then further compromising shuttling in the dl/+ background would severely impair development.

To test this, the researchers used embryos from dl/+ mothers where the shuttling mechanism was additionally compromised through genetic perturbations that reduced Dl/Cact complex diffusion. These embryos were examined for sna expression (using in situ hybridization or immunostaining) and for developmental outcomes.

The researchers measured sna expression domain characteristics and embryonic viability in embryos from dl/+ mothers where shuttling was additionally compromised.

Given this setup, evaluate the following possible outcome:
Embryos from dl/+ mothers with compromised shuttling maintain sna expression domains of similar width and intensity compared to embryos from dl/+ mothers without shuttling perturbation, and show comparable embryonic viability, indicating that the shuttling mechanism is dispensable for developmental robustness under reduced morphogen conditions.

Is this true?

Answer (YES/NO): NO